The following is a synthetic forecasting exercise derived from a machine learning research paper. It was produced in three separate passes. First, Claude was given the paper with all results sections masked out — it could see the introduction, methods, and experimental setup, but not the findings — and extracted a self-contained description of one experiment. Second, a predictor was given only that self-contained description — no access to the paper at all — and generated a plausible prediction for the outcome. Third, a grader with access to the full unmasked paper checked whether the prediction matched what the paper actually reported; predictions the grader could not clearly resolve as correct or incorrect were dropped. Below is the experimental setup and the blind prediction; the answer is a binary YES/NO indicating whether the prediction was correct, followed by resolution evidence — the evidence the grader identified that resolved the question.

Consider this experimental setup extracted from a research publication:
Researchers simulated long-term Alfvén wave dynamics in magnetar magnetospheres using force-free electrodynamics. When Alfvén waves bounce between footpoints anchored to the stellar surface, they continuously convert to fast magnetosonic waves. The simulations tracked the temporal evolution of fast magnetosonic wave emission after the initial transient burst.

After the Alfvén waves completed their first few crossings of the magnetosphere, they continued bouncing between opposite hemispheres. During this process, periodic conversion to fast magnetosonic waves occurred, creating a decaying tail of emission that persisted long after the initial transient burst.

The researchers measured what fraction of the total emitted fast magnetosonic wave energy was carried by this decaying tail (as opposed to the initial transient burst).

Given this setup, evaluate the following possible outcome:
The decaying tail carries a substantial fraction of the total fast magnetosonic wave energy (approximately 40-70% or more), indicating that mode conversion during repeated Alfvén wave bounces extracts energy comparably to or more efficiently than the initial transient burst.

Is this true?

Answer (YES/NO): YES